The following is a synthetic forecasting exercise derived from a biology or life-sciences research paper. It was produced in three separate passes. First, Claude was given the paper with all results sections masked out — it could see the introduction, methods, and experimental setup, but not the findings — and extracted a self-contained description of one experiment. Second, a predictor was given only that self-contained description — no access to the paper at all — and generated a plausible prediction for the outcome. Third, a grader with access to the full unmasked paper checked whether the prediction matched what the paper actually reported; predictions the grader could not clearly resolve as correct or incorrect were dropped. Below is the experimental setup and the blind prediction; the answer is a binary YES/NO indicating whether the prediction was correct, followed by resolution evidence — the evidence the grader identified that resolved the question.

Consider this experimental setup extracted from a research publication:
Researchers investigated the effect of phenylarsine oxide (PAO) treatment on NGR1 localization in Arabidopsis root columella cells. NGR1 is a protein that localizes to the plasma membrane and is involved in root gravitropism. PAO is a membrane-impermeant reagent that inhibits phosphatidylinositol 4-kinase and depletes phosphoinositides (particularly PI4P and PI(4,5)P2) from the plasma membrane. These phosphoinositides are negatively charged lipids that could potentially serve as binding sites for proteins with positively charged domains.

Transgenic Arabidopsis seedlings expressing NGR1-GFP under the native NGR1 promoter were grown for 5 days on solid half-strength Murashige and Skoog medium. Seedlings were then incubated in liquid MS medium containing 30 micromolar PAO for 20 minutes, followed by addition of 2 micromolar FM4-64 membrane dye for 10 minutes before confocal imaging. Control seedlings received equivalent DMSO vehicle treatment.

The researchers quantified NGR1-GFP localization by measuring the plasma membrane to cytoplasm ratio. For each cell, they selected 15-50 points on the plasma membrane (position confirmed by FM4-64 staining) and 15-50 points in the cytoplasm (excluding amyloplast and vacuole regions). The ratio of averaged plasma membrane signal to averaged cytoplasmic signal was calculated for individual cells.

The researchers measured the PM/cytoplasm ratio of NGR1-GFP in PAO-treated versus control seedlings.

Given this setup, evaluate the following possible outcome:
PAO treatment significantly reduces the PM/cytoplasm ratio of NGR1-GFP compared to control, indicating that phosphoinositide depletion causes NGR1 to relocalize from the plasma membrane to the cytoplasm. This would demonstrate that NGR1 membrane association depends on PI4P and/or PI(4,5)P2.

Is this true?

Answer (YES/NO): YES